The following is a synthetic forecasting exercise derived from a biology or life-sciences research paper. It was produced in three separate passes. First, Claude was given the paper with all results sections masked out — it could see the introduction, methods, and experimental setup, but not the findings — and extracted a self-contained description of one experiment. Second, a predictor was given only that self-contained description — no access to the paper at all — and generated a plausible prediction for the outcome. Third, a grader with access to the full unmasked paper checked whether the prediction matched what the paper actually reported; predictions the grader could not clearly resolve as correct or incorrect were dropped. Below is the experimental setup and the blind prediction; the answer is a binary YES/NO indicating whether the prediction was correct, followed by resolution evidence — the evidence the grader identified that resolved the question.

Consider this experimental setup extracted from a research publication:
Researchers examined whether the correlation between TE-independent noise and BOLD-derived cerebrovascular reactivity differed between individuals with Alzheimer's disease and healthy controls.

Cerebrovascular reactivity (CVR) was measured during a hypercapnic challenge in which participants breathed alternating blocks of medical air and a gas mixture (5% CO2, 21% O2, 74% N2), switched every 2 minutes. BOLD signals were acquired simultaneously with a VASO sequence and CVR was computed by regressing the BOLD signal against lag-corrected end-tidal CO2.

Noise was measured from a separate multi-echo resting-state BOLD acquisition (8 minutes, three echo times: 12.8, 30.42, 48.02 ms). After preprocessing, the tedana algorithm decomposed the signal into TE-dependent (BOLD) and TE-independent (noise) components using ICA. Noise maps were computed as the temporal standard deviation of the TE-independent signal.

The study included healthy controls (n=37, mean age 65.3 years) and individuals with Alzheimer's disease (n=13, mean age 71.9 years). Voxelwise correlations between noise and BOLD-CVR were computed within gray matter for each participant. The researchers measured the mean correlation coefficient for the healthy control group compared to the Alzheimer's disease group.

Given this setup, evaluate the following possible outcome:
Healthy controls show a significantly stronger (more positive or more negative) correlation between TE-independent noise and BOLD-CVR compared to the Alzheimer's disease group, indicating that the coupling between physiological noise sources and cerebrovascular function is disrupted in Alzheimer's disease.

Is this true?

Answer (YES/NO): NO